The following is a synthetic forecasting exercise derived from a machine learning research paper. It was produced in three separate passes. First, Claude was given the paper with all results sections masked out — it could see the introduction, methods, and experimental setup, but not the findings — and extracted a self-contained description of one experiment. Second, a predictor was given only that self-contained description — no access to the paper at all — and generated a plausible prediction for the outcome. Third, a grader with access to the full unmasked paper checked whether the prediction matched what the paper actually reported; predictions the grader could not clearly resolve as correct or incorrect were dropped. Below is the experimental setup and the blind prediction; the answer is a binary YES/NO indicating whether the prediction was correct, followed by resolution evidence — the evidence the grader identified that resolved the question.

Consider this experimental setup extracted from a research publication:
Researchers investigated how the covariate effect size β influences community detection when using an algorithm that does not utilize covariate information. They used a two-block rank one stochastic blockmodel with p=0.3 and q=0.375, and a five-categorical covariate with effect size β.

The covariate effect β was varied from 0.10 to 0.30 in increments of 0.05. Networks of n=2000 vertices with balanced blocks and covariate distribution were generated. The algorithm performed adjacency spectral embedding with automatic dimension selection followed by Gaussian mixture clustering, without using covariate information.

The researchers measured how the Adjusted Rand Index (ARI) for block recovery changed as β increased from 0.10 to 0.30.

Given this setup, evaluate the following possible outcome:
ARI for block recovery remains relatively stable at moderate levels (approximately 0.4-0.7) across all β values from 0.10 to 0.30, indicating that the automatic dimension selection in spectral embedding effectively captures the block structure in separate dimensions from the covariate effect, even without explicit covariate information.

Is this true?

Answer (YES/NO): NO